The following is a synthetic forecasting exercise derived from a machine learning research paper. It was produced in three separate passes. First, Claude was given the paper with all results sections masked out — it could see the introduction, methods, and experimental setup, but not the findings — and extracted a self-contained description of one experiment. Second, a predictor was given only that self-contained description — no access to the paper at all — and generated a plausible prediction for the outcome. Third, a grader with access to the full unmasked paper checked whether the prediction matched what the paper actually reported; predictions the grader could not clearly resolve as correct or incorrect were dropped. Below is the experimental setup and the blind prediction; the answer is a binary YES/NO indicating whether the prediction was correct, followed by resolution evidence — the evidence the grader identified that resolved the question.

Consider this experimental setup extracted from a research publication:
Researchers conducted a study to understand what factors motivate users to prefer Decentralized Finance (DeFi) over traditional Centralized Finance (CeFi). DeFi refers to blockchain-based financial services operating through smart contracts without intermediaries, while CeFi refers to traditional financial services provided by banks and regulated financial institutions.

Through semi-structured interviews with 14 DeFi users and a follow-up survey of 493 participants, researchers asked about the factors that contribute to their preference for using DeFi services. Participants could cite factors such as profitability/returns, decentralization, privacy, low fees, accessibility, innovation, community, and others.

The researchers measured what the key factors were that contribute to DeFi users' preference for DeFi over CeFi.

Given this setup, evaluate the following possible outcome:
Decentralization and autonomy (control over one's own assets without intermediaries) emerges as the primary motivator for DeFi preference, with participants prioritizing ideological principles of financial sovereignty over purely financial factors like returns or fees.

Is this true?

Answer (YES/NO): YES